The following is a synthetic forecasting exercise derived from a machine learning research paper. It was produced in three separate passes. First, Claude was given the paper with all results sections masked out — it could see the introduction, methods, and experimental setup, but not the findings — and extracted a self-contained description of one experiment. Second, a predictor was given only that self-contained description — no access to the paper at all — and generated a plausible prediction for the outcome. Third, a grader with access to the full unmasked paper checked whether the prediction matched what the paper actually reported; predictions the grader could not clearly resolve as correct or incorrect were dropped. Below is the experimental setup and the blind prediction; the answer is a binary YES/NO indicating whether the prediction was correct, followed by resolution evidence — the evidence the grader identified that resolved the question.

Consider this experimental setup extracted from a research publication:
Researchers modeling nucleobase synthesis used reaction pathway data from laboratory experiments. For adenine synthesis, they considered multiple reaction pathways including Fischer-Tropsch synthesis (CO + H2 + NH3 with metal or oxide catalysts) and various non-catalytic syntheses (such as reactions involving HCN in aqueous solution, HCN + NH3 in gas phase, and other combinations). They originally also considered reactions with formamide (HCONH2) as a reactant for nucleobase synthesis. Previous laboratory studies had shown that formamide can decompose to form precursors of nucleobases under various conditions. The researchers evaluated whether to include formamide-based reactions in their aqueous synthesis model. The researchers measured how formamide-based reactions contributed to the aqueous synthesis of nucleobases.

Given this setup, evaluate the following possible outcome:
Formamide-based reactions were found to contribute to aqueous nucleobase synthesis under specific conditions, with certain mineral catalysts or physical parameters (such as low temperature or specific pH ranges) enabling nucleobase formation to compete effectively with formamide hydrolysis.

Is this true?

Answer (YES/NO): NO